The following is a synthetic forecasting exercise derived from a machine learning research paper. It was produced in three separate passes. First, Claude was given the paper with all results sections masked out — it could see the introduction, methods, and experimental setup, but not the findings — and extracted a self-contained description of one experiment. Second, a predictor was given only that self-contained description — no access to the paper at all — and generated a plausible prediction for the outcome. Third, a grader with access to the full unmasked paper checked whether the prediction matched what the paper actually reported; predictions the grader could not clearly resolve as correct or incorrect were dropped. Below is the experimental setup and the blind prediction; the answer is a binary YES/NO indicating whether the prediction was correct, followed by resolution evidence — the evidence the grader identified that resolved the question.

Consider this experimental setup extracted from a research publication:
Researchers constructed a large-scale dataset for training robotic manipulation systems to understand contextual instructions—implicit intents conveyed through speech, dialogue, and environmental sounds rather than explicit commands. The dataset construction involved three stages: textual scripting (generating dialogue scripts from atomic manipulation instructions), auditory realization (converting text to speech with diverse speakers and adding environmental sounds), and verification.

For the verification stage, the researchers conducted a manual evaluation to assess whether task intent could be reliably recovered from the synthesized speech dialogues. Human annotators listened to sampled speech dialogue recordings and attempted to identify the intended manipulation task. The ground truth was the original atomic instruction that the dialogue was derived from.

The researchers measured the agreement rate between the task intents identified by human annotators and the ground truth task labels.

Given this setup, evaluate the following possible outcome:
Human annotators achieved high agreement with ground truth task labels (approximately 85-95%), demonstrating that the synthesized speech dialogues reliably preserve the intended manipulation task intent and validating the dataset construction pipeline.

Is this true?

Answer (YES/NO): NO